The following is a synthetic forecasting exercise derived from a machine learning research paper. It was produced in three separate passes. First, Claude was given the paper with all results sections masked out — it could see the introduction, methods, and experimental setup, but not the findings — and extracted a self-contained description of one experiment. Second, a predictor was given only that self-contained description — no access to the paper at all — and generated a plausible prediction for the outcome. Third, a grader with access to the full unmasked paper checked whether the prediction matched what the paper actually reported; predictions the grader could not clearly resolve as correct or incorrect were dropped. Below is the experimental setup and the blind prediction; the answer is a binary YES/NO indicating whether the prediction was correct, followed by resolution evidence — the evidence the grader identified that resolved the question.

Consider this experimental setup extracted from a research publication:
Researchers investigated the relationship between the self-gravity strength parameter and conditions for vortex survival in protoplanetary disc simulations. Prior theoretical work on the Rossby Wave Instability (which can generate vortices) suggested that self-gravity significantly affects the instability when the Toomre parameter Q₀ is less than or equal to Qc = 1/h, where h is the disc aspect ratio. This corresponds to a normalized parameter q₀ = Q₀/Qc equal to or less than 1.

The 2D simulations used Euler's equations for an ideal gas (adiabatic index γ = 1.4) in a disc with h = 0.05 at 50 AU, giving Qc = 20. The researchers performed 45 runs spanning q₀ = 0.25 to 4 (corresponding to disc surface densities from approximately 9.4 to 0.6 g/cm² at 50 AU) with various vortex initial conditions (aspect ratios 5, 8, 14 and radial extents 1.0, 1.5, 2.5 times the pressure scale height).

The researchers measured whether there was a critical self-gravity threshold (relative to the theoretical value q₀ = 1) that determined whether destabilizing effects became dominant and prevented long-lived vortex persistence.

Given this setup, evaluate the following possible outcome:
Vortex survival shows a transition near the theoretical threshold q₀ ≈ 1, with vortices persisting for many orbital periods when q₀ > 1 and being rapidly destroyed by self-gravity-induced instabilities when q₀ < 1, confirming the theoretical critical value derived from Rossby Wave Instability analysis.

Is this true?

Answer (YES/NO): NO